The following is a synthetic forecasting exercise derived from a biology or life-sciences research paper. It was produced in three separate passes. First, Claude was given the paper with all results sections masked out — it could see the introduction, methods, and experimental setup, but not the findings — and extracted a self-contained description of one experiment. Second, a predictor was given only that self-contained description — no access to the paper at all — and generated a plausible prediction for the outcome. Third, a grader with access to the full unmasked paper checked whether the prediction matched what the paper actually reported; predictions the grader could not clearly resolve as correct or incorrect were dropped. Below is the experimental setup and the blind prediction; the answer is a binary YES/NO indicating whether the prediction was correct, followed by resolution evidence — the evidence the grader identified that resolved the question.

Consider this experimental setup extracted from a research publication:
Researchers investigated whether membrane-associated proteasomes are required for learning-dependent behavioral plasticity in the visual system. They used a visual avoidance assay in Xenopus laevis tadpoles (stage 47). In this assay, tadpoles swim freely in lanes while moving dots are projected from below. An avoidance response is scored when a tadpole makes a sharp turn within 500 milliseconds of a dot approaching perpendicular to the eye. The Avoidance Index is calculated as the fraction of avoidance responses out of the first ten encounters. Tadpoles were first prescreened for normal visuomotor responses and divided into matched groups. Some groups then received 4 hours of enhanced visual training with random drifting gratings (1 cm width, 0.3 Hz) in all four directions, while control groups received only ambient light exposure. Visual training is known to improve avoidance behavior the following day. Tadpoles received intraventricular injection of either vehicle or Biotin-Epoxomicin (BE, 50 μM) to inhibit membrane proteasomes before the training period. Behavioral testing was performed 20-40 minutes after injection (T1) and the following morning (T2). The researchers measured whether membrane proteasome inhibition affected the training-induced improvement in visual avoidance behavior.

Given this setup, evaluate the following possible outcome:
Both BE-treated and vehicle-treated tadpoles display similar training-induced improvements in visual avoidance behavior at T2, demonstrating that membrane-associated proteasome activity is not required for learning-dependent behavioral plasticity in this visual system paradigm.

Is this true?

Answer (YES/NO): NO